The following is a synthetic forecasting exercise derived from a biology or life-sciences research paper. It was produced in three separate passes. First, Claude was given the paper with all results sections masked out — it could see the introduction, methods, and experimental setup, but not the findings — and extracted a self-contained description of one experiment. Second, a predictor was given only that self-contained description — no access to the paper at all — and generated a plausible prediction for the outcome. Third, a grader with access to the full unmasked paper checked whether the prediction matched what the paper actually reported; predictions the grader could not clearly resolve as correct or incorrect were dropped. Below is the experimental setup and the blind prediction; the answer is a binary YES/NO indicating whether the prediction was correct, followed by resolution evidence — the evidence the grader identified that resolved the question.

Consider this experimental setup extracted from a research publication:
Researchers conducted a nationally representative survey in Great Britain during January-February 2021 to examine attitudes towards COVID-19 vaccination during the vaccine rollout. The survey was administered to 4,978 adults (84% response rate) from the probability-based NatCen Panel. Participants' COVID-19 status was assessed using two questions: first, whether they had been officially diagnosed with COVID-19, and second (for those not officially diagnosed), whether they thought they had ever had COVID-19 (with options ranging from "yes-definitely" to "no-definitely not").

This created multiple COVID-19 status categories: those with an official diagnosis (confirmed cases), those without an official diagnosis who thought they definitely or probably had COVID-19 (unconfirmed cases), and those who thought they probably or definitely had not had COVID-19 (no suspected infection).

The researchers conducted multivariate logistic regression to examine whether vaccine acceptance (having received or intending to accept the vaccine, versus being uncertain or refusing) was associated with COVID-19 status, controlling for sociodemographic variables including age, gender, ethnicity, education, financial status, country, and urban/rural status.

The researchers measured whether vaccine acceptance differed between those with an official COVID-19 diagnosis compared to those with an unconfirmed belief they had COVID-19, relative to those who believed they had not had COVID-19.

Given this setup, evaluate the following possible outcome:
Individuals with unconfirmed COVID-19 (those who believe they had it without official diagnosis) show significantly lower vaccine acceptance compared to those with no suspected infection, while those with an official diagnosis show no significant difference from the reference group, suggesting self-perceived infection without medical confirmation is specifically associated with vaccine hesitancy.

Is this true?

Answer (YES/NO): YES